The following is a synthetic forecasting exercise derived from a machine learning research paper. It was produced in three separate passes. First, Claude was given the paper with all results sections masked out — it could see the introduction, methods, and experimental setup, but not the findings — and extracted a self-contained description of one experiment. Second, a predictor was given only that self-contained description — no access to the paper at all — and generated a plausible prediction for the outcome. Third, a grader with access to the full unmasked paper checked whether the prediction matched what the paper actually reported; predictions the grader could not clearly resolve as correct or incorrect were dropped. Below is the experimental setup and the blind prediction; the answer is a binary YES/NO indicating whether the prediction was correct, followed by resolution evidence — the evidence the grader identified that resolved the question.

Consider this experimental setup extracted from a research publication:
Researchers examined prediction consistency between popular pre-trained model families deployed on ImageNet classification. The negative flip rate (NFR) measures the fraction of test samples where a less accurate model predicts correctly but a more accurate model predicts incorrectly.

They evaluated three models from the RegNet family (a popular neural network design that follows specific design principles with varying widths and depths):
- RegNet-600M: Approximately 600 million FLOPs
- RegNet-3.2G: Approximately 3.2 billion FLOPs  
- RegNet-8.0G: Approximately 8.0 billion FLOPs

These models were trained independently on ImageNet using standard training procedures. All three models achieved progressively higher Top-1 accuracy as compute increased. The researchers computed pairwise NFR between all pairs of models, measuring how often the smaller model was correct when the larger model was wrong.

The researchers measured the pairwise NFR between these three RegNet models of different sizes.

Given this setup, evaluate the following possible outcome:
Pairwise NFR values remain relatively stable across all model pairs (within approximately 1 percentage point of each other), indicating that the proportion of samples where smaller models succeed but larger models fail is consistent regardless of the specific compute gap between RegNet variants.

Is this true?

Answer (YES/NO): YES